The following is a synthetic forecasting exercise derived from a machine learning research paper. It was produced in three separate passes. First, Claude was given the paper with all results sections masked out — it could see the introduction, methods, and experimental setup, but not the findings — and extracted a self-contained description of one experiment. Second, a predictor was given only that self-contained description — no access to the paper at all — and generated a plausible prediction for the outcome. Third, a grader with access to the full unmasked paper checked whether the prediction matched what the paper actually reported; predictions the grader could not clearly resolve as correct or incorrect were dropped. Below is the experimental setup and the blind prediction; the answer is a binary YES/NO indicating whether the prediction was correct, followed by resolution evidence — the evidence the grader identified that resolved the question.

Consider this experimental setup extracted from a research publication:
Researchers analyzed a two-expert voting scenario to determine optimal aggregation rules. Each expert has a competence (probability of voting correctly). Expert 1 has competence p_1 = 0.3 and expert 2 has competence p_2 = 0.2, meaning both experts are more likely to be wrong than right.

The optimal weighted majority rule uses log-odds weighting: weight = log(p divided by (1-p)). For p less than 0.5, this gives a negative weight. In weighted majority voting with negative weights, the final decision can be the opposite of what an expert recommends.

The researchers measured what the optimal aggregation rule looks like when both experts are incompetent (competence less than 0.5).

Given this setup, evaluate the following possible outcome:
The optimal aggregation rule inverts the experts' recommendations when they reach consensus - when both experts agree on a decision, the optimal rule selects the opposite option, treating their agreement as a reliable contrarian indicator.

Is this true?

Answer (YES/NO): NO